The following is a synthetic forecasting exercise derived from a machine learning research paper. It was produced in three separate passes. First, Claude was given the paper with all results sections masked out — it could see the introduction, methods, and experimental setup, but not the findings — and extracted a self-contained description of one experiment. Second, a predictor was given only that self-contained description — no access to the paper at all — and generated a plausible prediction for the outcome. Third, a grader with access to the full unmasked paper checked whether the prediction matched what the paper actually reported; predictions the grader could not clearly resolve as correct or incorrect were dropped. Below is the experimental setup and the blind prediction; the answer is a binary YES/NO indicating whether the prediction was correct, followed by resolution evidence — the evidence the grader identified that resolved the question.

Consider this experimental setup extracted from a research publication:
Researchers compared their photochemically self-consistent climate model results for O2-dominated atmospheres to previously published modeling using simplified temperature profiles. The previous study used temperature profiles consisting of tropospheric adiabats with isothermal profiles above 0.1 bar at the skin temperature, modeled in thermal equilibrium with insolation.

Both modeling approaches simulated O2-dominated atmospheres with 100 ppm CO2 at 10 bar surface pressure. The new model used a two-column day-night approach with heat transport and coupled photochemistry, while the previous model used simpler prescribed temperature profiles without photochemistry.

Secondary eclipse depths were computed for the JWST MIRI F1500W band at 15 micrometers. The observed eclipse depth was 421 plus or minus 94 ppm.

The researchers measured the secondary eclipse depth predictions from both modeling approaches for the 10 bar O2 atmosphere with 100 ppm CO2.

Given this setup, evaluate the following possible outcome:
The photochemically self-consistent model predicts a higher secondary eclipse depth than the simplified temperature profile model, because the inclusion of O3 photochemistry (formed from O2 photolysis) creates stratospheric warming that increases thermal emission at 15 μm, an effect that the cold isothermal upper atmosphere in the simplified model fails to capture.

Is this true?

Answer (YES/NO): NO